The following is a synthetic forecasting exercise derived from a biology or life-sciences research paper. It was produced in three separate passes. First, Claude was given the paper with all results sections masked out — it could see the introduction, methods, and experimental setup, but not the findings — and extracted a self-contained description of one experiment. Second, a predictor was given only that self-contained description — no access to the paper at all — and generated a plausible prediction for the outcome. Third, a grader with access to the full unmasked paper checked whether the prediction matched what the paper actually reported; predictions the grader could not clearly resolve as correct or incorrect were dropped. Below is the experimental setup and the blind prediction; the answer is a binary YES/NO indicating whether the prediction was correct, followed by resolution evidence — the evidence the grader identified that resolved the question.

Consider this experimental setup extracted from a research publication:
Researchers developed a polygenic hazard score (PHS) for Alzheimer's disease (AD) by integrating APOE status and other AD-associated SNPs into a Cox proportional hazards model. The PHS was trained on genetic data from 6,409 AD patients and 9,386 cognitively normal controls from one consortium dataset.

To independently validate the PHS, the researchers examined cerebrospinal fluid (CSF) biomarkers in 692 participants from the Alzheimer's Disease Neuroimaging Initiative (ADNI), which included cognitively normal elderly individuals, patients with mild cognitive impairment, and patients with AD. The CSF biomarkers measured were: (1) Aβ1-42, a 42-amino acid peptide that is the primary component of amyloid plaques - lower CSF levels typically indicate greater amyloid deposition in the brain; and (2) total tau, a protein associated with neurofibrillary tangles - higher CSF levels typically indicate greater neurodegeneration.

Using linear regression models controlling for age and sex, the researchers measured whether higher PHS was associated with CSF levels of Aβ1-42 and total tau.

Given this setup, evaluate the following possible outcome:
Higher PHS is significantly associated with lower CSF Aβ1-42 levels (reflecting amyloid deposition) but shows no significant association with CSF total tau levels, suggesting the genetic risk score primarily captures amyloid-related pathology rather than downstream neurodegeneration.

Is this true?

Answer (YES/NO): NO